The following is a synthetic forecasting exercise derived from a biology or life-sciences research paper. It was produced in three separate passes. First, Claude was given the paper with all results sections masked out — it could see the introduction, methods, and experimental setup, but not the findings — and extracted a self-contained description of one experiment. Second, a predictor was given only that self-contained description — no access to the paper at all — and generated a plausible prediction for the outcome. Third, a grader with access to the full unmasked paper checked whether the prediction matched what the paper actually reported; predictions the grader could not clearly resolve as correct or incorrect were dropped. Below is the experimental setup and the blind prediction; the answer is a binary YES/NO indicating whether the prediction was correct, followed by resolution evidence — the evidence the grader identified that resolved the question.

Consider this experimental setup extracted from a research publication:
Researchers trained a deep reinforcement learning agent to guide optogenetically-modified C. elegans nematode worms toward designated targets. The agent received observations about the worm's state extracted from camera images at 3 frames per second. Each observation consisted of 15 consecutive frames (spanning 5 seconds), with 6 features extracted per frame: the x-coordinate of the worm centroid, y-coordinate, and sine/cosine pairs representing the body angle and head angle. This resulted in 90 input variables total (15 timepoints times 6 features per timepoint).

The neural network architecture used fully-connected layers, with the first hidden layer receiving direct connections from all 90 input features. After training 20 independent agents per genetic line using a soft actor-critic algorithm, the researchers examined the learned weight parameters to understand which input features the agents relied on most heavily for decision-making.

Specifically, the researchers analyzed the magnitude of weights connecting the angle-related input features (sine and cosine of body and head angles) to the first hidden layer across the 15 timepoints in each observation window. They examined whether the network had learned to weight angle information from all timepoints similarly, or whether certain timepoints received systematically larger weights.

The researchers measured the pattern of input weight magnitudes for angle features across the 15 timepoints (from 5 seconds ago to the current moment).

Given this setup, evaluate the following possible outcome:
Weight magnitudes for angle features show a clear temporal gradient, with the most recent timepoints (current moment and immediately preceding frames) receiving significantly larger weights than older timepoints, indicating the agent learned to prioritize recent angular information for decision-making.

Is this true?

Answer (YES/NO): YES